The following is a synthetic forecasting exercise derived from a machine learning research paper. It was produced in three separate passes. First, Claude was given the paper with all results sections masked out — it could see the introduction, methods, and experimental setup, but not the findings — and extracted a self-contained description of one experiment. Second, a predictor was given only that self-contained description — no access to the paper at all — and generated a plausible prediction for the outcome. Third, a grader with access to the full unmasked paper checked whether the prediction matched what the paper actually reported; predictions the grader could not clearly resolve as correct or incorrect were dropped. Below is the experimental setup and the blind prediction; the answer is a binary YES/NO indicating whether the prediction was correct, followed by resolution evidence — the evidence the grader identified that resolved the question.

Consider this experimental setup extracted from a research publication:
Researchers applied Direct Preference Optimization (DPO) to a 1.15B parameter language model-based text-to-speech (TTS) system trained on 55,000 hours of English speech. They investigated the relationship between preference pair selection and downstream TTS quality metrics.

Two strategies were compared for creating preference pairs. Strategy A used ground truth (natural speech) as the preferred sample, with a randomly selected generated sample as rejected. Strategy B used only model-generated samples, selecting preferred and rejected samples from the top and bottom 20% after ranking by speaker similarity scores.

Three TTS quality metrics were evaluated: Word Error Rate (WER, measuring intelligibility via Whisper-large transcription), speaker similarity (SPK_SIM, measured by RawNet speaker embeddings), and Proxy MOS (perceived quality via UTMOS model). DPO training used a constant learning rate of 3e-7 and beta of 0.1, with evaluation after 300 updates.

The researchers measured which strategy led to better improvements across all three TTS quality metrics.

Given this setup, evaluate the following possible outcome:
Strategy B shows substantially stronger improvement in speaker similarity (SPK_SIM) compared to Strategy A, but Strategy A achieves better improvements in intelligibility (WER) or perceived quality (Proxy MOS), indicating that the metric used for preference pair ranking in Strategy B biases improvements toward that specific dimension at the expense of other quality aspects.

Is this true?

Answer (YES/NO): NO